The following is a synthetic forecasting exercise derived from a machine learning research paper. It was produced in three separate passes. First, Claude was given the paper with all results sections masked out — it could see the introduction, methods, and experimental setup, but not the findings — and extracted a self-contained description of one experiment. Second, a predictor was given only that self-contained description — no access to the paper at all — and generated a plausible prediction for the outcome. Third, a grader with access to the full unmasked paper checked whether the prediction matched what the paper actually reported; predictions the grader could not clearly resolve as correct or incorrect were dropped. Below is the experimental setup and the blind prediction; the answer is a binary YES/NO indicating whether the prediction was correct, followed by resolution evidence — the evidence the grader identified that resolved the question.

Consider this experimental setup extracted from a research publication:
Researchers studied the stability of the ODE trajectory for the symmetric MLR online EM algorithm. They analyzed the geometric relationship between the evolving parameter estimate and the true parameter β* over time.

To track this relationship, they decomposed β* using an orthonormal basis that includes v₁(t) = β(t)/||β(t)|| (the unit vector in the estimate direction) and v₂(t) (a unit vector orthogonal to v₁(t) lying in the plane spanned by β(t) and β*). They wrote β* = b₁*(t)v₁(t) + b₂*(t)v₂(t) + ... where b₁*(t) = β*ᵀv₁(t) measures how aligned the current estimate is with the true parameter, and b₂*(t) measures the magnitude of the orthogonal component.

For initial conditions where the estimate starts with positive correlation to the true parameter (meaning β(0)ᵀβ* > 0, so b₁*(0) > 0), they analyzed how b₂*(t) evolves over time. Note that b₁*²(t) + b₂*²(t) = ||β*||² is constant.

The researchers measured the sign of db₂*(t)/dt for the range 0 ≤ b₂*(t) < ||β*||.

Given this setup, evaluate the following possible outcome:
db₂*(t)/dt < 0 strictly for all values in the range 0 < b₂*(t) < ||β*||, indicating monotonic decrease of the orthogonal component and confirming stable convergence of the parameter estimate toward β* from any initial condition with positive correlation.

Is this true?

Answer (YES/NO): YES